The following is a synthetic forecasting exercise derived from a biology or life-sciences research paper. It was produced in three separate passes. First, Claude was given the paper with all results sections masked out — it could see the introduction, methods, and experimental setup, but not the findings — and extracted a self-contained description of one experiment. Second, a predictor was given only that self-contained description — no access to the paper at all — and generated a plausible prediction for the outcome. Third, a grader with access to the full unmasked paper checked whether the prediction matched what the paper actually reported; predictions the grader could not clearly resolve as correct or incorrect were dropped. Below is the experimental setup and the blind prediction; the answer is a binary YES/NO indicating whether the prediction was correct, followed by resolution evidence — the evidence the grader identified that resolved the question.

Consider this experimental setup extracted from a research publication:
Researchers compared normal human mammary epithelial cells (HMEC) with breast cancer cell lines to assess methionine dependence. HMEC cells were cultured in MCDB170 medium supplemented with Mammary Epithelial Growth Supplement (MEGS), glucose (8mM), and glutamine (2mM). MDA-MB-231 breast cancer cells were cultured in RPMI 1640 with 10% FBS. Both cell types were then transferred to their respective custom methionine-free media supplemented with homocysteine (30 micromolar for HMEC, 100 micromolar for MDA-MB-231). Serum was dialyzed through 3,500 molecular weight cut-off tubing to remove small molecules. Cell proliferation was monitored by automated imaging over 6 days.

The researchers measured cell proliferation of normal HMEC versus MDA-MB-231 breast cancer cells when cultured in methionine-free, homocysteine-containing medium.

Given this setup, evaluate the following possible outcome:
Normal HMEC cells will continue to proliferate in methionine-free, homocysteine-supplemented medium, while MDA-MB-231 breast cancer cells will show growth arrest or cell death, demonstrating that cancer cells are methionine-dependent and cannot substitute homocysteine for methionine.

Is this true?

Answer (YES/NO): YES